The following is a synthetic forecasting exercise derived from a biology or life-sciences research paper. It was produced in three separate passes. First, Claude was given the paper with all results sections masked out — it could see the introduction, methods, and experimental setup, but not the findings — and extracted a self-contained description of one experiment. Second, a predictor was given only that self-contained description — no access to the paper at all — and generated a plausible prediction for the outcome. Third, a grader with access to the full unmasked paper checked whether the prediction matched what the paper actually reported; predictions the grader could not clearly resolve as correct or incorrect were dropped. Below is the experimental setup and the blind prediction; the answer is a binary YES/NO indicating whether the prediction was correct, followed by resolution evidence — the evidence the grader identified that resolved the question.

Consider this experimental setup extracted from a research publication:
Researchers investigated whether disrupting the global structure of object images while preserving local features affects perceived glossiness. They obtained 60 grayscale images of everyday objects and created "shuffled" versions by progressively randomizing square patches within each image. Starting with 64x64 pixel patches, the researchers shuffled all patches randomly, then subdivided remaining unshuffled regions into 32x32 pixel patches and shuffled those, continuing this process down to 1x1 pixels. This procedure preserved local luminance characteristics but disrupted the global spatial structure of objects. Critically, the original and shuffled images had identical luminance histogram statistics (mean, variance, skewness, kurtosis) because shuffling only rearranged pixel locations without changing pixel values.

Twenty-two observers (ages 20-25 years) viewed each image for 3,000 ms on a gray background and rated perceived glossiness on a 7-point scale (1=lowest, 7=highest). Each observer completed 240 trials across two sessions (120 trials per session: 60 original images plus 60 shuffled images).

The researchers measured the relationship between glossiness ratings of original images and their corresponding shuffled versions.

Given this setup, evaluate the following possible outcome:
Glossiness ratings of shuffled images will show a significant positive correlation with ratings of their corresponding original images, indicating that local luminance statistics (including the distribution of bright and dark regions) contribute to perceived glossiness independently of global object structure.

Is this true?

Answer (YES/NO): YES